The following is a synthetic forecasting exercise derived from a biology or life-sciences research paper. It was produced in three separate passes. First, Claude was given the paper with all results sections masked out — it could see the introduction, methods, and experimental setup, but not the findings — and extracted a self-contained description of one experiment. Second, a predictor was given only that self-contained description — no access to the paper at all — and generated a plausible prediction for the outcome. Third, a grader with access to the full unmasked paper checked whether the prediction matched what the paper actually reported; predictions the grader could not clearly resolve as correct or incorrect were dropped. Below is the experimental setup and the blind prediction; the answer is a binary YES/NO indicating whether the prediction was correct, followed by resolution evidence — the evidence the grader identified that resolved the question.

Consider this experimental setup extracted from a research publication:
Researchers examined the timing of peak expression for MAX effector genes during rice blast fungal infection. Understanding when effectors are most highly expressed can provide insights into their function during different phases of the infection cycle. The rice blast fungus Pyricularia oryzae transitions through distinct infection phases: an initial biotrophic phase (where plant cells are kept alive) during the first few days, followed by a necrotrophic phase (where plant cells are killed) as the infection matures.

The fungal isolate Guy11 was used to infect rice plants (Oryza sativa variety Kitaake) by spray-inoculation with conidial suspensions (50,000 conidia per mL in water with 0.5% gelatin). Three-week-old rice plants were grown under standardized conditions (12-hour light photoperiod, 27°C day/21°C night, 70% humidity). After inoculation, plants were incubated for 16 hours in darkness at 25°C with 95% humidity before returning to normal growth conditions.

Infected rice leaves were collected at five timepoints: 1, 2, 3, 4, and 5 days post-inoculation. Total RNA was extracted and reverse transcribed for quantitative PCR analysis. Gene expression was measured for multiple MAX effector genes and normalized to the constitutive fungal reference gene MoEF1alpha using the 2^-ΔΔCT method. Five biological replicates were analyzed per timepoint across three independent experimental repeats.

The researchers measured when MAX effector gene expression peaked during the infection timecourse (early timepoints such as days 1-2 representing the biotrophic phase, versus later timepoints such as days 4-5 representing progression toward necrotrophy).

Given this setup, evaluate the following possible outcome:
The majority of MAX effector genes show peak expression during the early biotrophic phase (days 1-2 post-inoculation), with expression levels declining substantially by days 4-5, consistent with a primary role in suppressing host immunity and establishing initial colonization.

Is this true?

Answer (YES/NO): NO